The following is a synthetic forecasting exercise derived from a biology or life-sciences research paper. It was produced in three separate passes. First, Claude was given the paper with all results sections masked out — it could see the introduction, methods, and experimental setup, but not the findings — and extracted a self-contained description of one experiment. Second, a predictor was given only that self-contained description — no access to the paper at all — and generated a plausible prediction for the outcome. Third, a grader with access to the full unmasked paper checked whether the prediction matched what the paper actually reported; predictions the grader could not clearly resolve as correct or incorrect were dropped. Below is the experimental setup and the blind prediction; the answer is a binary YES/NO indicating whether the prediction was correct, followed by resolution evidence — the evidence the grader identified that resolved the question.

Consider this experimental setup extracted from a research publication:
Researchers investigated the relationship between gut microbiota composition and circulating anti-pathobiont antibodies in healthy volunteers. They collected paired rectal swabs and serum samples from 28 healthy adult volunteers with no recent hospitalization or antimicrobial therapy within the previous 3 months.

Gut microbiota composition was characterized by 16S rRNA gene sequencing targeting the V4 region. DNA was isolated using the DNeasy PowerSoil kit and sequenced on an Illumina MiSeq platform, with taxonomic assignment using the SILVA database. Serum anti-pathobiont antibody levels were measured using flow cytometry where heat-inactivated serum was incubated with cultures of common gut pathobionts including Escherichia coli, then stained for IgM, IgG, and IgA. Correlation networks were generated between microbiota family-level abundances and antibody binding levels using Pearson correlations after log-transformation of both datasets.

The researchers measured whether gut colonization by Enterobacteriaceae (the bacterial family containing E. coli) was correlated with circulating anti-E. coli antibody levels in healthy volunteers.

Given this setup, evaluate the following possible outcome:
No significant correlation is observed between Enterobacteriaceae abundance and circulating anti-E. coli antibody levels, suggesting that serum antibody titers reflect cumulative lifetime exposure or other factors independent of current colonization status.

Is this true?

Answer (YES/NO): NO